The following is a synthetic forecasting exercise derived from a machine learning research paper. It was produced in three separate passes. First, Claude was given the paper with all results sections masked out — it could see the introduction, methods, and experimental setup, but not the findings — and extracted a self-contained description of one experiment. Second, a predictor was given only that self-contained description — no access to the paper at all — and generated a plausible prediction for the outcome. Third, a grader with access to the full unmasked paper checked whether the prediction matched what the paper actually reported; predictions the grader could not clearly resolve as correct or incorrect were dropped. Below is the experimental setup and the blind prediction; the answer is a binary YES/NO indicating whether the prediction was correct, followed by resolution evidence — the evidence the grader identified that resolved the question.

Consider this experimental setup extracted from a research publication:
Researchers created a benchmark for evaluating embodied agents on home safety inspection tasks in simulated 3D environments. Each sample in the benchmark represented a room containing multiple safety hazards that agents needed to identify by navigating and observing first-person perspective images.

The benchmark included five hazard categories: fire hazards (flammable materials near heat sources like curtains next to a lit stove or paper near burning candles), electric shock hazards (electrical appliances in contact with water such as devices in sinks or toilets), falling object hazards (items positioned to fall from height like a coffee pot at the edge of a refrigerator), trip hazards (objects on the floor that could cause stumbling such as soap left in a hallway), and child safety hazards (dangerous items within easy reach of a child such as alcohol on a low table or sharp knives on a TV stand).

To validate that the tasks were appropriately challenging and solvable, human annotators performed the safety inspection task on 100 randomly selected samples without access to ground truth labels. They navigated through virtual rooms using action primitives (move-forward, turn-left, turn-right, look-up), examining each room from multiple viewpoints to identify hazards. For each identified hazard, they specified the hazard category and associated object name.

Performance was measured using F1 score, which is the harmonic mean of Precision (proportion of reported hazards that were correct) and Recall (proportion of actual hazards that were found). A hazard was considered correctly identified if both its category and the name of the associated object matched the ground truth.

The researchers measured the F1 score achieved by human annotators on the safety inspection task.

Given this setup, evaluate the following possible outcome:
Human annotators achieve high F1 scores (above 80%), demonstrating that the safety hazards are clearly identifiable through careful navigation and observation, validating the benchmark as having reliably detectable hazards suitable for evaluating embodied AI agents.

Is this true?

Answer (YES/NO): NO